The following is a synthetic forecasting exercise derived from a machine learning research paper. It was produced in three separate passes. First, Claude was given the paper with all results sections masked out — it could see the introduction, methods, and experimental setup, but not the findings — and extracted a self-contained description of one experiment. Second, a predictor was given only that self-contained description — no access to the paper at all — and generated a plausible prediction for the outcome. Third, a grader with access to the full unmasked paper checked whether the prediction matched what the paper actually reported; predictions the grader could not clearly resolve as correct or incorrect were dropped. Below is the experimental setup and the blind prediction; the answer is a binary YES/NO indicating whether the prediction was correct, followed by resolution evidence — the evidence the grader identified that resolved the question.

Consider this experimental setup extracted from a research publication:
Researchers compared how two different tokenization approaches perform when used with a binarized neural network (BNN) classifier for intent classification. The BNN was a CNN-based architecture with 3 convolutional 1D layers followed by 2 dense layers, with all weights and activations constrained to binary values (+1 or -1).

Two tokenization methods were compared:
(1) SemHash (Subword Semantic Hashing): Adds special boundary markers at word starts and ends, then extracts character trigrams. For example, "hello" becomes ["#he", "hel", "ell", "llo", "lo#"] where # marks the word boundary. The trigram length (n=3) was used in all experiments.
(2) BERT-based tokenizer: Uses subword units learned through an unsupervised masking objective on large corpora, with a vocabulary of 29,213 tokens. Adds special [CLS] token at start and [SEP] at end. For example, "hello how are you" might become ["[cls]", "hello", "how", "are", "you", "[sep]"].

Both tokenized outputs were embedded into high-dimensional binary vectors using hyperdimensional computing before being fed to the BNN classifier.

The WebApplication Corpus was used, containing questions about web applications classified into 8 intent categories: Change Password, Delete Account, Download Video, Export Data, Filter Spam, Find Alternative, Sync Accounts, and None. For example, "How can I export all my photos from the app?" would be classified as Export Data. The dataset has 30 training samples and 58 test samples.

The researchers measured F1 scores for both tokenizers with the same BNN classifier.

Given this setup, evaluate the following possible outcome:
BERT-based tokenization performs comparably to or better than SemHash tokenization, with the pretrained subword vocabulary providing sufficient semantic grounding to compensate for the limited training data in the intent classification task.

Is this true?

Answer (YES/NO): NO